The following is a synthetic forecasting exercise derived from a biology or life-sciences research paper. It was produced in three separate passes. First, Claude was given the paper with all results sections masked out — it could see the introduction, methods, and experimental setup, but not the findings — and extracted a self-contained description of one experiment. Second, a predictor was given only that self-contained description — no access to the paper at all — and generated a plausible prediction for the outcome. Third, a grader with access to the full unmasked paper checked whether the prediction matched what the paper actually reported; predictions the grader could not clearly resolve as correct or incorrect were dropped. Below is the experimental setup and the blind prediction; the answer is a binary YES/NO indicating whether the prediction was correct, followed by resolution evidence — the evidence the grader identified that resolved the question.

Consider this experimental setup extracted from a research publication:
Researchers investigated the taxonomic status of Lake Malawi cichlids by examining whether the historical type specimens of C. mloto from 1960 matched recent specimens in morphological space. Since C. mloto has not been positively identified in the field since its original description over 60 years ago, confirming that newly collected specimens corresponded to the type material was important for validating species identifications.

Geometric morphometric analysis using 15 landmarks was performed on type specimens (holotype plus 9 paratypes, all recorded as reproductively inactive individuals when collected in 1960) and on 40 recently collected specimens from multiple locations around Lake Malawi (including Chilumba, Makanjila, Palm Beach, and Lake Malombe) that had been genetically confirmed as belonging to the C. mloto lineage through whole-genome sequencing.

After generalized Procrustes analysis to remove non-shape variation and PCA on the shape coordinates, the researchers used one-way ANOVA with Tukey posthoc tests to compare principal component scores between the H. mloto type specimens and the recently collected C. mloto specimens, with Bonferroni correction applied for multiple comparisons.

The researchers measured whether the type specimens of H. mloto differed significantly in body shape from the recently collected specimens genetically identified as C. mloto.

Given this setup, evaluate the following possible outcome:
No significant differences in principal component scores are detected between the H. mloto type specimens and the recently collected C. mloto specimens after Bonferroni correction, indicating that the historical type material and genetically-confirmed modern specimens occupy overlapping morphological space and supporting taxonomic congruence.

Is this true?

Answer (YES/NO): YES